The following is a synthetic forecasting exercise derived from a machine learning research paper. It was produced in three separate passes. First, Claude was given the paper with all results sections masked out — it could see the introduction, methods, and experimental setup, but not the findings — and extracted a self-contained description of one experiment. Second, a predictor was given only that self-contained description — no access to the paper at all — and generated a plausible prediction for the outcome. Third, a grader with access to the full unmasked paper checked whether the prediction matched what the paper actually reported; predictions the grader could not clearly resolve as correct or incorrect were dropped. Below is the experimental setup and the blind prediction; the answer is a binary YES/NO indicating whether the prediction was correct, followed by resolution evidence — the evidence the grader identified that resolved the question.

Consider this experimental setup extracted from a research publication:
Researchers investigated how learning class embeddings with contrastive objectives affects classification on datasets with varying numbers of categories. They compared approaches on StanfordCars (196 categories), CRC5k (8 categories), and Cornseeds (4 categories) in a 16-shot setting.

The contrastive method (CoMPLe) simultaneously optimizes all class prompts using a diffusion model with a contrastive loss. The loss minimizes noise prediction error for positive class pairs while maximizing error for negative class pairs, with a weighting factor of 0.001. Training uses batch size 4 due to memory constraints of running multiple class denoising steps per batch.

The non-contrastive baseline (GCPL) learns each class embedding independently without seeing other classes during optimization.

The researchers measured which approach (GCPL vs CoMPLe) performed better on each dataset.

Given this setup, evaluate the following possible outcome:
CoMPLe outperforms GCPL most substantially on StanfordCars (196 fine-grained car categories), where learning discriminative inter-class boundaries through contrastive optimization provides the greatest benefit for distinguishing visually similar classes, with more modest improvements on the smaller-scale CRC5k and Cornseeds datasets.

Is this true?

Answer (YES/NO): NO